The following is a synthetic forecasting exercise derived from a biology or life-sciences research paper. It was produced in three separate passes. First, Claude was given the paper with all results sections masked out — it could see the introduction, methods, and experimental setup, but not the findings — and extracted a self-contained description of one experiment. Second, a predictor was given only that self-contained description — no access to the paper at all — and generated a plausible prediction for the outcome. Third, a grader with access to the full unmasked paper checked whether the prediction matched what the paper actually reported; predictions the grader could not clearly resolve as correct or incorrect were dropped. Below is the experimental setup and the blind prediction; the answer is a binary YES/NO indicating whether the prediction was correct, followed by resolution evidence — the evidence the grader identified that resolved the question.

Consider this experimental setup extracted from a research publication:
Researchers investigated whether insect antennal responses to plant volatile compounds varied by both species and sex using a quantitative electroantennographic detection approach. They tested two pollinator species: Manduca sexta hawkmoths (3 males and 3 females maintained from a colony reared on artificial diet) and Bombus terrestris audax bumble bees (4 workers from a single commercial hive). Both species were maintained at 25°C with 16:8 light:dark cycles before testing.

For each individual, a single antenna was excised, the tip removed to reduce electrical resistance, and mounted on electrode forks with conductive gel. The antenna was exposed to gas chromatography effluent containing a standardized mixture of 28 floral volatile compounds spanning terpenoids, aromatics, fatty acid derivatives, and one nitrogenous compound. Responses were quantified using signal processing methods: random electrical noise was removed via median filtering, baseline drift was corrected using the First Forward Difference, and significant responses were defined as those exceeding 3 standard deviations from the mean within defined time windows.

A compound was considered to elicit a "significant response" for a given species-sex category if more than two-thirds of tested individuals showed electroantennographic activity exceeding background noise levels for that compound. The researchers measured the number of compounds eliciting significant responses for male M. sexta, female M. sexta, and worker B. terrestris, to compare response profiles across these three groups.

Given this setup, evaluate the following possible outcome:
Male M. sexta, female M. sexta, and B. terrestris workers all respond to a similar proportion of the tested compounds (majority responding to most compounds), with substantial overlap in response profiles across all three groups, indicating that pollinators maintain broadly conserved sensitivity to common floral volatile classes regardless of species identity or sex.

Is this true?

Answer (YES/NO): NO